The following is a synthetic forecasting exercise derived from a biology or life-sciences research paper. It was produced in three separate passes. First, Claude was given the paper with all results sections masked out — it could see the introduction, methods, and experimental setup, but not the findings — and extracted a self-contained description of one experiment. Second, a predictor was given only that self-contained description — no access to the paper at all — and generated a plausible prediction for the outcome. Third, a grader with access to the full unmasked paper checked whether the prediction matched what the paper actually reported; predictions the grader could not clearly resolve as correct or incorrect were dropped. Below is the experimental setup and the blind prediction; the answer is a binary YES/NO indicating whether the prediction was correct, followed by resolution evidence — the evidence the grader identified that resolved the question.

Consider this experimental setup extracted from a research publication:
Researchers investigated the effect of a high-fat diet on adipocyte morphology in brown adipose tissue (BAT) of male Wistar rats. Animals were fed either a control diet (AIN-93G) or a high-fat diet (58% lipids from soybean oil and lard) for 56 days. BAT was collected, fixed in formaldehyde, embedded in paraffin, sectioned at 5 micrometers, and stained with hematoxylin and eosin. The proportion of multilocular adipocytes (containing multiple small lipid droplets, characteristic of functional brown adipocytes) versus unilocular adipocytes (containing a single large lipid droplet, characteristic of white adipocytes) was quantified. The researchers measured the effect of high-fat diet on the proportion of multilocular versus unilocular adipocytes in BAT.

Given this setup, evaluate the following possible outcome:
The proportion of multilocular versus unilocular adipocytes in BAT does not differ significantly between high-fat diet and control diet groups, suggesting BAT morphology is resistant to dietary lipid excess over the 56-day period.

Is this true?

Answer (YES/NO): NO